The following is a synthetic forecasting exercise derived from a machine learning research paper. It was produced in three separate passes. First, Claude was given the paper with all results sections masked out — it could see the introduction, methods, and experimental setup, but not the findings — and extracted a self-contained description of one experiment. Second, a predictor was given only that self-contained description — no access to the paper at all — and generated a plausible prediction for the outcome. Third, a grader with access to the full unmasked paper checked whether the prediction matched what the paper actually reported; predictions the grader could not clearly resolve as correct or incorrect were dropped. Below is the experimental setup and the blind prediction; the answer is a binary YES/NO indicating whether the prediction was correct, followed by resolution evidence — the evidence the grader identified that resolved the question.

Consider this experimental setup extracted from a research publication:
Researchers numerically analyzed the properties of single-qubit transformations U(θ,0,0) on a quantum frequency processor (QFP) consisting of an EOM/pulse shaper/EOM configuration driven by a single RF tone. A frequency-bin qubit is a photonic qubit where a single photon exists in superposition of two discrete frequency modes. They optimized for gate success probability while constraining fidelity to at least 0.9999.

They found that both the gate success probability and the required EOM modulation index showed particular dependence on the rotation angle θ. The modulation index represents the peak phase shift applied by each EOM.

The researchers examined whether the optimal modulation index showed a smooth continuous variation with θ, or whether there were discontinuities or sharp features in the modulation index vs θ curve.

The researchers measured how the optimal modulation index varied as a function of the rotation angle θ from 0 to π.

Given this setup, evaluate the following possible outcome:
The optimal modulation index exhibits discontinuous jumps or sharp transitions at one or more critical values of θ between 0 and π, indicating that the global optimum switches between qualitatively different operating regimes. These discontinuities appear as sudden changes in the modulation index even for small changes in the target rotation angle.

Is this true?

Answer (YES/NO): YES